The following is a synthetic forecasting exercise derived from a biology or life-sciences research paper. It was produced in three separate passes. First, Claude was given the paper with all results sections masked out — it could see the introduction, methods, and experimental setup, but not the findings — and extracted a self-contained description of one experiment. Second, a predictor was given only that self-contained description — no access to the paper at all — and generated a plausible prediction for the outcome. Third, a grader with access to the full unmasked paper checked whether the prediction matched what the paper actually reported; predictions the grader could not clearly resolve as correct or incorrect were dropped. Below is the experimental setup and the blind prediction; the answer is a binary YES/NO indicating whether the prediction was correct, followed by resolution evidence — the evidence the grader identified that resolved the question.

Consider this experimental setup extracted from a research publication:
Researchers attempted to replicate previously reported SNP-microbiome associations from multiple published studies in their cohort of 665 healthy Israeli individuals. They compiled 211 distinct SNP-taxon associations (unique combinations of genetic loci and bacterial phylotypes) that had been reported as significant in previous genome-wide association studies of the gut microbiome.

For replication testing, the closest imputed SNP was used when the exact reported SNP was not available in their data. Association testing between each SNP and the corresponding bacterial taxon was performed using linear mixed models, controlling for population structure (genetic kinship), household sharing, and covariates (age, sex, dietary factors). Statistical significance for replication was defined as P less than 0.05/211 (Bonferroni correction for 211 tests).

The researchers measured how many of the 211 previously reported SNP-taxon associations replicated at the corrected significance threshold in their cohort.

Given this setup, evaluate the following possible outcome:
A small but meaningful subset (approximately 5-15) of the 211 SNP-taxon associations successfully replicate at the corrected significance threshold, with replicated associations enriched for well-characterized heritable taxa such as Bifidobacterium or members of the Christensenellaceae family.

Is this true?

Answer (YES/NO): YES